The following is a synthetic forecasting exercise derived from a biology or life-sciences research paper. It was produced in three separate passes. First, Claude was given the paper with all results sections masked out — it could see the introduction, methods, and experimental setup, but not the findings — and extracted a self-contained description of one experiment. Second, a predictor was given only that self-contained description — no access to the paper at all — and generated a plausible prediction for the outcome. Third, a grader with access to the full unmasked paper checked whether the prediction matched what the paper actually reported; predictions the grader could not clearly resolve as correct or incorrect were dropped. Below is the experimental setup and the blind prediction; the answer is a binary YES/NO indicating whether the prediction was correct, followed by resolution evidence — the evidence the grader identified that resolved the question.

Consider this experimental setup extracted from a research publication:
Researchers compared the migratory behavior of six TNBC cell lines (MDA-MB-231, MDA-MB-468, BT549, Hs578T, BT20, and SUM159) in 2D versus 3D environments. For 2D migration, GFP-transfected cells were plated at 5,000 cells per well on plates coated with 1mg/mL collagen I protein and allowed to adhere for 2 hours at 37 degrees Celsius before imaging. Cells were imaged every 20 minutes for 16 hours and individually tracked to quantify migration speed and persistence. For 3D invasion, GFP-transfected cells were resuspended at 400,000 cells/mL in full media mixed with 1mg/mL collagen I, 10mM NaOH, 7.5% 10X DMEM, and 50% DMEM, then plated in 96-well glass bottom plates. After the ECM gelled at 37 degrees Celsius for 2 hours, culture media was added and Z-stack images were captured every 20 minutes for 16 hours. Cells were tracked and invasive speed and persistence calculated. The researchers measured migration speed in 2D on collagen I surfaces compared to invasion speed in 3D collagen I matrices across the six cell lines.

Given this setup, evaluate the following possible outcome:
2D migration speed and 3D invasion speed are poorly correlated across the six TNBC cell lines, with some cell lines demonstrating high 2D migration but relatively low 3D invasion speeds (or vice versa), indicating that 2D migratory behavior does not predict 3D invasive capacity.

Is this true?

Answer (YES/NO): YES